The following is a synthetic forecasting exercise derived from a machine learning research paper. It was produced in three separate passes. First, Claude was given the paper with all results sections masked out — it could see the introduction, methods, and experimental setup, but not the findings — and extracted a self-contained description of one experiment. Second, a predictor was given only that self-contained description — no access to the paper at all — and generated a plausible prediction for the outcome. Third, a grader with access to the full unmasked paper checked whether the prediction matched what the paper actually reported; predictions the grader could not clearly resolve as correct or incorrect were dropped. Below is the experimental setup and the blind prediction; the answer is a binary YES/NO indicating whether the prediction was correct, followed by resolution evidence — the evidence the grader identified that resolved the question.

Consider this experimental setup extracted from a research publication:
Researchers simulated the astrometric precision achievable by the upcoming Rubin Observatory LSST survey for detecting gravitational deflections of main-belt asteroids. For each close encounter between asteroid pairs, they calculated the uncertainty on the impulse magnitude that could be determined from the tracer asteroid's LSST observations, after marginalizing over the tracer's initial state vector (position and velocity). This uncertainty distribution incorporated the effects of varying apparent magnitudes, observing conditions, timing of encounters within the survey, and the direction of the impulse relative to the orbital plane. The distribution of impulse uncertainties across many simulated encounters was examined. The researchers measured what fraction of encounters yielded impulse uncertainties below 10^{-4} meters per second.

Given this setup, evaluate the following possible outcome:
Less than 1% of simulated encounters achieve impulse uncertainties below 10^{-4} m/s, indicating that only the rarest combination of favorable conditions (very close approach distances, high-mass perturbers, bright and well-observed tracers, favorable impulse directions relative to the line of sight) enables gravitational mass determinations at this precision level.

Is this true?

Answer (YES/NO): NO